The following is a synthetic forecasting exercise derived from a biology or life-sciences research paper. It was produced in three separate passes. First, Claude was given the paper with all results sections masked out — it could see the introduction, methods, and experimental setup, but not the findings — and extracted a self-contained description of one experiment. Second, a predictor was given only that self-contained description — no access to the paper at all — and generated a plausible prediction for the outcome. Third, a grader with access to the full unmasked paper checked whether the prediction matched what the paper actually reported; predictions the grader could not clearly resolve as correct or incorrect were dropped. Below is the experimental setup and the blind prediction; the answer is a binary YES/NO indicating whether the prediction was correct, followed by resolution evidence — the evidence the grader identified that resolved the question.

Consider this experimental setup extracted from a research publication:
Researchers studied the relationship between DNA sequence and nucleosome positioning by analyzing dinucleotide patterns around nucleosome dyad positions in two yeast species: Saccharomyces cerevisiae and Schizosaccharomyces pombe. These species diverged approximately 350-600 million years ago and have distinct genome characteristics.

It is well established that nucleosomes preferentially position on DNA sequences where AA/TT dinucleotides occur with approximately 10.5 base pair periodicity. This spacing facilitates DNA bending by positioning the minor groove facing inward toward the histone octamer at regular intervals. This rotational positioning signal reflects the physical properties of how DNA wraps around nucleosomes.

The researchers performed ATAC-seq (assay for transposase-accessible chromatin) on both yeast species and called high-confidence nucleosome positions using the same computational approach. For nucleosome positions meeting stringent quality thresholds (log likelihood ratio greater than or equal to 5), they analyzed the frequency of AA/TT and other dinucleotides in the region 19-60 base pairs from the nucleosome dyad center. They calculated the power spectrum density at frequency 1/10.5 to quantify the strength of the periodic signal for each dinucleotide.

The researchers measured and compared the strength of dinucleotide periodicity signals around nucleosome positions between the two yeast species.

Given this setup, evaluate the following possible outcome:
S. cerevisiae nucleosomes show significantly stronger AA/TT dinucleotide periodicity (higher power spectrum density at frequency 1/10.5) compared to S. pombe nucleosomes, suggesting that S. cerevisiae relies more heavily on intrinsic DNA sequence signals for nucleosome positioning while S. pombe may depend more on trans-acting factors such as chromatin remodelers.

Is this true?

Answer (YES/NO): NO